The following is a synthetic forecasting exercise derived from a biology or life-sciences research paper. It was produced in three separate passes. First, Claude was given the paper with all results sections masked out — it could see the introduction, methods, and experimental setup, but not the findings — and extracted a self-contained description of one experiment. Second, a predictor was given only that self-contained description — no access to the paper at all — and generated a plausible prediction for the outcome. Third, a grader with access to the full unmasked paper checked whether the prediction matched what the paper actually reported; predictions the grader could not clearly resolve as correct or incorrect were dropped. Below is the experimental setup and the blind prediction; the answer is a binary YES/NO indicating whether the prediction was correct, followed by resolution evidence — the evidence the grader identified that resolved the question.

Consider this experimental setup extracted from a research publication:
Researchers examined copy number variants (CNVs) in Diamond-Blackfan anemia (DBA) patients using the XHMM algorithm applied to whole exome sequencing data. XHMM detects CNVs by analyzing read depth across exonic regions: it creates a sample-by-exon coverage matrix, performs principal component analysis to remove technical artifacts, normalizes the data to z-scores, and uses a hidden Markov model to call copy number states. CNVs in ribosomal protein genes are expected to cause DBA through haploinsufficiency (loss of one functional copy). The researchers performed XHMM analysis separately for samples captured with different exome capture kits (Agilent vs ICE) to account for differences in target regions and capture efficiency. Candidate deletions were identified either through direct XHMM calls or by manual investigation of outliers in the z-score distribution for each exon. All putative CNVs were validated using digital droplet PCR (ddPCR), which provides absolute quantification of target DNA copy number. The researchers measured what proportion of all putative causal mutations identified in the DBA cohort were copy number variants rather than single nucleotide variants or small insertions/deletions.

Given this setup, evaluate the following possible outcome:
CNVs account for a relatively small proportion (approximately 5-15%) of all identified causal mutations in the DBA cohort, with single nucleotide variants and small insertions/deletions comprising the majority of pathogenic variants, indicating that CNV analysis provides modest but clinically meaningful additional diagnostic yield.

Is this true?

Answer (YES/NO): YES